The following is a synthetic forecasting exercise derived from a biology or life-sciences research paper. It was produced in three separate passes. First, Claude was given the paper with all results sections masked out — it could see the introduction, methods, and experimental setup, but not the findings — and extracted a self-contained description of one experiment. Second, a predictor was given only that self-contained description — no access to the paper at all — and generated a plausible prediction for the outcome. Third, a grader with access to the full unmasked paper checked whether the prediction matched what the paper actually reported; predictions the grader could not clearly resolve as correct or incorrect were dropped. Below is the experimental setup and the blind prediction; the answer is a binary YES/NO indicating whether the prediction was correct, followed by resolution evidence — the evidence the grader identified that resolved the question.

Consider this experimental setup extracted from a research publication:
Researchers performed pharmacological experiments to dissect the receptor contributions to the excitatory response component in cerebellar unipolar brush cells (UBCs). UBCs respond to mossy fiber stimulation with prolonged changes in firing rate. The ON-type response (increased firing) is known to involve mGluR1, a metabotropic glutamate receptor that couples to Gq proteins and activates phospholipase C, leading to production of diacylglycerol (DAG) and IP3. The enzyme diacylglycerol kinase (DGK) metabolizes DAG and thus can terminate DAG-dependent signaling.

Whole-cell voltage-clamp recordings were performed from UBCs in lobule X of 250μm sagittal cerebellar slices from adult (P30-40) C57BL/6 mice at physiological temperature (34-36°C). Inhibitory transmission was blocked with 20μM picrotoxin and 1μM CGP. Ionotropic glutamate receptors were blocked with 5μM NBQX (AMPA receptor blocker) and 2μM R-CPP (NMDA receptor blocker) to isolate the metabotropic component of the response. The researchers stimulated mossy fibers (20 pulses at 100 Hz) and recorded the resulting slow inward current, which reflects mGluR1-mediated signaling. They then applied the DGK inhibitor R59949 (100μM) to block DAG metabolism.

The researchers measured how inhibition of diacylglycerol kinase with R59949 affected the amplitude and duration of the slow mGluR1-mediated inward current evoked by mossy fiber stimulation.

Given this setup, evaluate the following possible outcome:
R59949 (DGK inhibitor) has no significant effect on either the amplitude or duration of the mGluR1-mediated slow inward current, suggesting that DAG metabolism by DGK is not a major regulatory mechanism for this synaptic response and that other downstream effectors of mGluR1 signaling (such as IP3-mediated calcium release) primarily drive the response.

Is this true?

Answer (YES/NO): NO